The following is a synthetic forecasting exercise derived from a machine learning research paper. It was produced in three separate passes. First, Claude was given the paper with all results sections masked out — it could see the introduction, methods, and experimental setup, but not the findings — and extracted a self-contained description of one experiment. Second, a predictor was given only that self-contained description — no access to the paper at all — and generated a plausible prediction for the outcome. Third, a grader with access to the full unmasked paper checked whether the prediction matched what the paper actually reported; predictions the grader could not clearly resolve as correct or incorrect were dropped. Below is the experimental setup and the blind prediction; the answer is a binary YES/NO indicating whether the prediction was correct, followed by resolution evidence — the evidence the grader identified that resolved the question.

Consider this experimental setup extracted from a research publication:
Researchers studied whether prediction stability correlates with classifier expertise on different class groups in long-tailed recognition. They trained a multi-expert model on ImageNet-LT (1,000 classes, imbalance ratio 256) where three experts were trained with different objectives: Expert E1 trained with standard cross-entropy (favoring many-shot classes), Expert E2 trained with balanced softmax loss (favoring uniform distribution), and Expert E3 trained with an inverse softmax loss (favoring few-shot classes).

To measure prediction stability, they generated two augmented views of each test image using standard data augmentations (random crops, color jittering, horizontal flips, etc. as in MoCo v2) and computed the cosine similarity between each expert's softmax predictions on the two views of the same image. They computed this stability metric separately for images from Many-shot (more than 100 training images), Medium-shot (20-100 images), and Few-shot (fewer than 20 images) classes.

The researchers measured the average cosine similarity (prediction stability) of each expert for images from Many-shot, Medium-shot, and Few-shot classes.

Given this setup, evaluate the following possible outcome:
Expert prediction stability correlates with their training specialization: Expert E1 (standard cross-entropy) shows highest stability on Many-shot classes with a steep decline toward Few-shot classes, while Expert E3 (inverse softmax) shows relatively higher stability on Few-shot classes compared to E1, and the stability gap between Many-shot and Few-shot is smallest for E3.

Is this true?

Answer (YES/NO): YES